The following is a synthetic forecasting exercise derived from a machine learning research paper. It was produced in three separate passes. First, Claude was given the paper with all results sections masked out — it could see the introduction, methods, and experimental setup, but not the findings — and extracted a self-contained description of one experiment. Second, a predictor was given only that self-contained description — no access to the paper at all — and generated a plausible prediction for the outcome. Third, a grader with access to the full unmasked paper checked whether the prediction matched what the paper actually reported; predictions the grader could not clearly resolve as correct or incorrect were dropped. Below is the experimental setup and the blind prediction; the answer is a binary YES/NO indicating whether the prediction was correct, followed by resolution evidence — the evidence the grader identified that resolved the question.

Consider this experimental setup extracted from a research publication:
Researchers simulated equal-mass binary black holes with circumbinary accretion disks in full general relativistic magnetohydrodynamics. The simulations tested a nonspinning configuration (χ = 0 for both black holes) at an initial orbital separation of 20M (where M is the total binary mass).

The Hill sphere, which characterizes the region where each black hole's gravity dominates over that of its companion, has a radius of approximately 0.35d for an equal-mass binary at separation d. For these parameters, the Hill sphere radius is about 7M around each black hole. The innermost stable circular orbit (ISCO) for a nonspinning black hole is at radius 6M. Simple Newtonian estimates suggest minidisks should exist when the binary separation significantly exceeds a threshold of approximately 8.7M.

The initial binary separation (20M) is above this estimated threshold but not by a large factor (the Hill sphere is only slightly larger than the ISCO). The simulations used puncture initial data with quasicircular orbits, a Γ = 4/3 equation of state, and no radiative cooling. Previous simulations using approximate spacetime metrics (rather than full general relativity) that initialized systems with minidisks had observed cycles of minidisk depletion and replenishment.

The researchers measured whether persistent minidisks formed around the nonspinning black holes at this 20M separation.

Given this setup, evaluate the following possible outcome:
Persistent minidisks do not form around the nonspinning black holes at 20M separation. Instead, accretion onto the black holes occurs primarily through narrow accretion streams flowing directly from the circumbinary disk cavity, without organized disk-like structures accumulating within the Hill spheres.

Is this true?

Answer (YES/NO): NO